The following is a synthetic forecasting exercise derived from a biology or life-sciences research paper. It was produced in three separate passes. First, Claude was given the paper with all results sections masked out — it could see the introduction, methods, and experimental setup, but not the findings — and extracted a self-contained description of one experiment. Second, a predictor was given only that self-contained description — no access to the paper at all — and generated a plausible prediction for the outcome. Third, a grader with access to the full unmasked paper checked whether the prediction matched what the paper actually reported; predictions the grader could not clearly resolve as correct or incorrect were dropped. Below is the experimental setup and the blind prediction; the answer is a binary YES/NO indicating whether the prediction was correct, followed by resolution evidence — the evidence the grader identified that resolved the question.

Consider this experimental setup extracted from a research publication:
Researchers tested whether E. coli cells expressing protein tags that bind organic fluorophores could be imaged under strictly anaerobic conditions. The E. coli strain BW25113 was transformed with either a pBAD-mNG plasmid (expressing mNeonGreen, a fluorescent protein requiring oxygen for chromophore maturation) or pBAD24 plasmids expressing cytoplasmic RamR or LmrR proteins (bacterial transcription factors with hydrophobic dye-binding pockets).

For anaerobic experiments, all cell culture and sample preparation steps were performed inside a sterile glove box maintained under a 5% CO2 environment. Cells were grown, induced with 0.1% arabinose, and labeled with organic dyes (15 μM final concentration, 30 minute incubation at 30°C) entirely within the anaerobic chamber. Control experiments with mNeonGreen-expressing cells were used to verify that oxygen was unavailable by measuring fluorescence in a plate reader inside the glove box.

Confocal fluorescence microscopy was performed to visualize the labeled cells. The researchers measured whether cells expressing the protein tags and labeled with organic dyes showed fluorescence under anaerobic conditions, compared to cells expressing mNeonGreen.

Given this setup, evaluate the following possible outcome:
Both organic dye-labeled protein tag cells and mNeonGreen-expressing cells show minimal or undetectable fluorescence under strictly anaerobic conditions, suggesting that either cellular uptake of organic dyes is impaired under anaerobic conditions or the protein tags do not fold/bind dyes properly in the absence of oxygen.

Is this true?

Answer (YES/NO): NO